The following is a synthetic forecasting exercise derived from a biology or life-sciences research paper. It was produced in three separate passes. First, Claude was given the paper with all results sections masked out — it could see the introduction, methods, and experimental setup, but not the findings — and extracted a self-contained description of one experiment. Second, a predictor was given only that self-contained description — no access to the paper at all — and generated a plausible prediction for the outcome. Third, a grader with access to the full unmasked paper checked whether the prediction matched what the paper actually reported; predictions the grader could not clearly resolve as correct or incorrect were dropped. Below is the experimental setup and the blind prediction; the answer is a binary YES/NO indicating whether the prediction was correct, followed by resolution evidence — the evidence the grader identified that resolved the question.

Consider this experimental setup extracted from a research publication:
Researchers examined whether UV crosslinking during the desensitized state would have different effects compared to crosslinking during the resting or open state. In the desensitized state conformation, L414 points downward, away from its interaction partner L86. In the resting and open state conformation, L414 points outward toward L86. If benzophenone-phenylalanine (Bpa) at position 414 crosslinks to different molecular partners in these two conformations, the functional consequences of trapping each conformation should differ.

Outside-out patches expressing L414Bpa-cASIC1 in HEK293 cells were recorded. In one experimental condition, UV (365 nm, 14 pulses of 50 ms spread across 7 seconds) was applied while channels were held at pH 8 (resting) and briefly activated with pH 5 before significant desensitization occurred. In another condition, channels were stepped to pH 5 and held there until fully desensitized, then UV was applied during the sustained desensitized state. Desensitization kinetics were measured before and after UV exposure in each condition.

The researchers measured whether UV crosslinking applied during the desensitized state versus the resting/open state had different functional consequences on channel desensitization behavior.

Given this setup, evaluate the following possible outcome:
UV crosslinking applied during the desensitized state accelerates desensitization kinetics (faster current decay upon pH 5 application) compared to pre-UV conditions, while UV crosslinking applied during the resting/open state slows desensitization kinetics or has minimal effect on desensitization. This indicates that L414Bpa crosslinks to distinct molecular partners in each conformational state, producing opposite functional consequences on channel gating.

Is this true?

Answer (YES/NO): NO